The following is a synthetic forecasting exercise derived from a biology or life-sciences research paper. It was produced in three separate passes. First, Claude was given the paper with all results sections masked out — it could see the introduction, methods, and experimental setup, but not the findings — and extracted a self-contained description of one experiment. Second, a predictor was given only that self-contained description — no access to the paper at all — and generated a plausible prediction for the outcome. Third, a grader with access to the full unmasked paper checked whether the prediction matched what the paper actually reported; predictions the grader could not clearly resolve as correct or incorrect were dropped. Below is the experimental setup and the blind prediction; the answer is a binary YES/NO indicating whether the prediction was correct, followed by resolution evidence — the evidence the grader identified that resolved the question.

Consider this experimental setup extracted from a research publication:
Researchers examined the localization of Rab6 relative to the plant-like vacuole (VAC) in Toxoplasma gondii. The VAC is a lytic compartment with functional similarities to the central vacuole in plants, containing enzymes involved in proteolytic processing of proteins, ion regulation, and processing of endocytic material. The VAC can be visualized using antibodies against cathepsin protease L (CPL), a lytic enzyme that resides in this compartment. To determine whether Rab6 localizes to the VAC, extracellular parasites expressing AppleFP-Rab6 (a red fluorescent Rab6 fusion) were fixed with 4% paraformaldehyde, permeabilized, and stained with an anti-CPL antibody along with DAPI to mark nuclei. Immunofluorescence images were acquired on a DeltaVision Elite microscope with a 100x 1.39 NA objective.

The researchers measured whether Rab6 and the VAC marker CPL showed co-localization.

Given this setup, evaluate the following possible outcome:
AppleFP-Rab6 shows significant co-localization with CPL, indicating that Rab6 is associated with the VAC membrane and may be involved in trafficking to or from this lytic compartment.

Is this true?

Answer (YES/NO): NO